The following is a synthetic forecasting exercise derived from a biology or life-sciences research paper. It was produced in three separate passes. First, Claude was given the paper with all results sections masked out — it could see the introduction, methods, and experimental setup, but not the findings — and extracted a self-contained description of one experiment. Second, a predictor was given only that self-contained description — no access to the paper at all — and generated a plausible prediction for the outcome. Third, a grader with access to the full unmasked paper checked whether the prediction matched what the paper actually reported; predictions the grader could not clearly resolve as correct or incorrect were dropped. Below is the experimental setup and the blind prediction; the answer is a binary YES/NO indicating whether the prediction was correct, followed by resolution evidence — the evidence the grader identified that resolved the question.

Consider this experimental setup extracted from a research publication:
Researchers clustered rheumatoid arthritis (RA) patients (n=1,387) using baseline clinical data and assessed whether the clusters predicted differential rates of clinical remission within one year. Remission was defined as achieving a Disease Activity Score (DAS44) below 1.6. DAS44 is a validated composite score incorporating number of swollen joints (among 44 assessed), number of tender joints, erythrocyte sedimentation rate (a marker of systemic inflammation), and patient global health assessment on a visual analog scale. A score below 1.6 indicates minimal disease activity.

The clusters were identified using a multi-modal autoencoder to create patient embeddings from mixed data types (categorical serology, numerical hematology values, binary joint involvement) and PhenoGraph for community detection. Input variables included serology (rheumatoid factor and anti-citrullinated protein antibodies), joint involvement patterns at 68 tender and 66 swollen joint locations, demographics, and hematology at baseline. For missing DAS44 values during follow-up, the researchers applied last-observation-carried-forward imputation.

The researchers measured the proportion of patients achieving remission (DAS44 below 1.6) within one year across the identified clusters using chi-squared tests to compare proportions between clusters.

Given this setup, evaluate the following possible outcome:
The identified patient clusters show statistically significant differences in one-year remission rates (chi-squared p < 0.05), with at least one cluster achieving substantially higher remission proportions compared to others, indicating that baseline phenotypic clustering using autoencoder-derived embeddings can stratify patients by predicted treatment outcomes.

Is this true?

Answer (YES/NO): YES